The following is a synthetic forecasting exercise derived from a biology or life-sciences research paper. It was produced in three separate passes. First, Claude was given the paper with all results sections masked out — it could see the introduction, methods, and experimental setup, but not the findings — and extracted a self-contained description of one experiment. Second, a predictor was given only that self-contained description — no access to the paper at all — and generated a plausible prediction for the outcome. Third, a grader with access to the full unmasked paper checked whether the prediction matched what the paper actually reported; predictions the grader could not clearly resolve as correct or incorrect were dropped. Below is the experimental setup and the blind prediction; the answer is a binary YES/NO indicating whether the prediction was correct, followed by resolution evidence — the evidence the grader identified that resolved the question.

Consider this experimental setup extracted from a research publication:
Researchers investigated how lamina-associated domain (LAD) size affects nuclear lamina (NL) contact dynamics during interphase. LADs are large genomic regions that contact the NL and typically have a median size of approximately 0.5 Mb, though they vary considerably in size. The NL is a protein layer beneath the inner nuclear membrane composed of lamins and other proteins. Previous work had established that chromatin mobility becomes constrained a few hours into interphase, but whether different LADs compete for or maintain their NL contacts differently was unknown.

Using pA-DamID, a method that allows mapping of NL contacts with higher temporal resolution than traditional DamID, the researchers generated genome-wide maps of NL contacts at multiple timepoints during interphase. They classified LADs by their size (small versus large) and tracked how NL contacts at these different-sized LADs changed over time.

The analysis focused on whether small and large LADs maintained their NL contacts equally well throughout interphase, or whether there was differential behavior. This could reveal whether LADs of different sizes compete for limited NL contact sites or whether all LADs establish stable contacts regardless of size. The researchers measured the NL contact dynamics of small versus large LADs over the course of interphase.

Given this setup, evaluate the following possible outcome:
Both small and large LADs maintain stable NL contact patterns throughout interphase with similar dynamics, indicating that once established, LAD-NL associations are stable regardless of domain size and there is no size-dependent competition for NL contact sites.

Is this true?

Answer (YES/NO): NO